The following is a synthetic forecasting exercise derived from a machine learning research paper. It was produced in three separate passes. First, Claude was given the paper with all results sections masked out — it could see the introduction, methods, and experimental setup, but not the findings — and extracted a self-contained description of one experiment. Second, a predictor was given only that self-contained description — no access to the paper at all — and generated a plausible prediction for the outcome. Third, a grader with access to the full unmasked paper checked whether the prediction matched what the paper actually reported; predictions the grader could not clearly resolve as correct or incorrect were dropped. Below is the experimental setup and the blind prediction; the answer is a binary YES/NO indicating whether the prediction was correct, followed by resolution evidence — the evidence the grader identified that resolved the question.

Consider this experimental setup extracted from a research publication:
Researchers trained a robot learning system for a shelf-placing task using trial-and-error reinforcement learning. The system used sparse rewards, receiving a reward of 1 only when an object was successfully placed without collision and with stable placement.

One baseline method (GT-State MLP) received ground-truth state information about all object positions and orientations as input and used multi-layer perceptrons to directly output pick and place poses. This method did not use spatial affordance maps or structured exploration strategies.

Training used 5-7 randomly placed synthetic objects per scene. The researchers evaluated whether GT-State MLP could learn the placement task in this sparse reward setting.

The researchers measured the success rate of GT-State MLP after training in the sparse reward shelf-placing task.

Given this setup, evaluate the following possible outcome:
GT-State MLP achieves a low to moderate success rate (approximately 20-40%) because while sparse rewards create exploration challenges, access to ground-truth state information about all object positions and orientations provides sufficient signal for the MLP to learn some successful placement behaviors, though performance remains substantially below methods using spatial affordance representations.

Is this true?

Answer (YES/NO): NO